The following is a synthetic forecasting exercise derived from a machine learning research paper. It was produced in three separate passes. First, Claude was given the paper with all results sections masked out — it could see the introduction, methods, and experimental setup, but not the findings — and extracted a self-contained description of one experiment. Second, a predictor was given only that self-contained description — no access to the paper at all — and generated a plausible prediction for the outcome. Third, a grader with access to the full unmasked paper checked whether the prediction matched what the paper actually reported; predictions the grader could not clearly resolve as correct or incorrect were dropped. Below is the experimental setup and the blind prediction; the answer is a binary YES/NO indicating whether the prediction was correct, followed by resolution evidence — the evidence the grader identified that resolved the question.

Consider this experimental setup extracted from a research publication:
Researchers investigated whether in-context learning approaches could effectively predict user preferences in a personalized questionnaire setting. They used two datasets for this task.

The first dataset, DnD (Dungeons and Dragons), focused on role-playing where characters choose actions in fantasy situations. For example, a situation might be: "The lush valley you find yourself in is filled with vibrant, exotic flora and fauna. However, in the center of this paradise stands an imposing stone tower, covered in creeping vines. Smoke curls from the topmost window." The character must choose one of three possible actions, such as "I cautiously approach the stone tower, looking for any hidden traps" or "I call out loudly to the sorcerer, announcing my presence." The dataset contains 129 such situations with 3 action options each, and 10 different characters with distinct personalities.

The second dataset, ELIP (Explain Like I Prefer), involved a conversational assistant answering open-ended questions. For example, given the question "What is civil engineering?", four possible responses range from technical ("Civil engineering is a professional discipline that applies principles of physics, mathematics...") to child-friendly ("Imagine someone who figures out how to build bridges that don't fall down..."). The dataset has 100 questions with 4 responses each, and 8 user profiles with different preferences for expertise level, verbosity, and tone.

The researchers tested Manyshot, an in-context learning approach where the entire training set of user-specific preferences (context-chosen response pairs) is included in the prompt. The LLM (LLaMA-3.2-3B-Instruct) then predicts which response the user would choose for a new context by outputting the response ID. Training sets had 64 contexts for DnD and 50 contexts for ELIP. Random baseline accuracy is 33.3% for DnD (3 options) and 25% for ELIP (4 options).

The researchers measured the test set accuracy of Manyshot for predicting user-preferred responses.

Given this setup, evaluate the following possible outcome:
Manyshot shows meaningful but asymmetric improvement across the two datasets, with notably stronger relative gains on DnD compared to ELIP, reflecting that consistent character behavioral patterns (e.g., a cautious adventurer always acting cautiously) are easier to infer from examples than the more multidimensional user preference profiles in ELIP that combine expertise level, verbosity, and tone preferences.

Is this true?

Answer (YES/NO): NO